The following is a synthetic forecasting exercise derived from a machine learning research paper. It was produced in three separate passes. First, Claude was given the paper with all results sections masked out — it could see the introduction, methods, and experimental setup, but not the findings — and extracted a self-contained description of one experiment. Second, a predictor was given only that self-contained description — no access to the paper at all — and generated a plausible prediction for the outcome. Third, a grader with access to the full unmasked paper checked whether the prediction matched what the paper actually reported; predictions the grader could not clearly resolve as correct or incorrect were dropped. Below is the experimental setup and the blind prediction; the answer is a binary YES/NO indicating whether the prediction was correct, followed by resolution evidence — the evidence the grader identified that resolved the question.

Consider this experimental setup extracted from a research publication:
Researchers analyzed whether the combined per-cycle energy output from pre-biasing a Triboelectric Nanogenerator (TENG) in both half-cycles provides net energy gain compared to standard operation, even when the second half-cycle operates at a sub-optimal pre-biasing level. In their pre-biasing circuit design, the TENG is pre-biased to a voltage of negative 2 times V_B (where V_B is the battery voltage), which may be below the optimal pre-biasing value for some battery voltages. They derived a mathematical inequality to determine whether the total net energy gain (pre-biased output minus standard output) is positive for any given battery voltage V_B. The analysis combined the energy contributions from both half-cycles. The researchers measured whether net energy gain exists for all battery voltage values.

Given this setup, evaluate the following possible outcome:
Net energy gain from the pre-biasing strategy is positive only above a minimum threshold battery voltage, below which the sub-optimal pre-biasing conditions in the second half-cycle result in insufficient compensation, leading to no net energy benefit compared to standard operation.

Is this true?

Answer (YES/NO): NO